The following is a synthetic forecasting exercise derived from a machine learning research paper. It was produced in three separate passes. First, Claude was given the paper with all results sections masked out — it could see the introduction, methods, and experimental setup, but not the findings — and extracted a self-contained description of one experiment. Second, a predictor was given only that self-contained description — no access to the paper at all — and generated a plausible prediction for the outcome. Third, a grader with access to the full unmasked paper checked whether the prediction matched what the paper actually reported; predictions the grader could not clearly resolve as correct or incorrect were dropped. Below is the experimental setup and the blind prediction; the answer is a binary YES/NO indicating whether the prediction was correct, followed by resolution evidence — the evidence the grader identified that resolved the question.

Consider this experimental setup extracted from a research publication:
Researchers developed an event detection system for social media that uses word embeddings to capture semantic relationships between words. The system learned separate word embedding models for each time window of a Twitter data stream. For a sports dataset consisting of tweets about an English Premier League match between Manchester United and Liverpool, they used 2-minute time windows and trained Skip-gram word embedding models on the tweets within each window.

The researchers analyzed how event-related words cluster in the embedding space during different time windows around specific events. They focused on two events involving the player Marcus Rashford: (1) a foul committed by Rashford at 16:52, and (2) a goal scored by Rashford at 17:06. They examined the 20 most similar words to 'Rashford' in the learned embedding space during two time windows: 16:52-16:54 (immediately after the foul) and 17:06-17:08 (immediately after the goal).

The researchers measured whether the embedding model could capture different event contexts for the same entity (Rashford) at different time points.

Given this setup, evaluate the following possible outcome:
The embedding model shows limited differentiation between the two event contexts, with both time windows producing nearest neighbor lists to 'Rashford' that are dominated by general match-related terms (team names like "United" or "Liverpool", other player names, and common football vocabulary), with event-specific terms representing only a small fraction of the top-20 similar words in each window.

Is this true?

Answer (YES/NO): NO